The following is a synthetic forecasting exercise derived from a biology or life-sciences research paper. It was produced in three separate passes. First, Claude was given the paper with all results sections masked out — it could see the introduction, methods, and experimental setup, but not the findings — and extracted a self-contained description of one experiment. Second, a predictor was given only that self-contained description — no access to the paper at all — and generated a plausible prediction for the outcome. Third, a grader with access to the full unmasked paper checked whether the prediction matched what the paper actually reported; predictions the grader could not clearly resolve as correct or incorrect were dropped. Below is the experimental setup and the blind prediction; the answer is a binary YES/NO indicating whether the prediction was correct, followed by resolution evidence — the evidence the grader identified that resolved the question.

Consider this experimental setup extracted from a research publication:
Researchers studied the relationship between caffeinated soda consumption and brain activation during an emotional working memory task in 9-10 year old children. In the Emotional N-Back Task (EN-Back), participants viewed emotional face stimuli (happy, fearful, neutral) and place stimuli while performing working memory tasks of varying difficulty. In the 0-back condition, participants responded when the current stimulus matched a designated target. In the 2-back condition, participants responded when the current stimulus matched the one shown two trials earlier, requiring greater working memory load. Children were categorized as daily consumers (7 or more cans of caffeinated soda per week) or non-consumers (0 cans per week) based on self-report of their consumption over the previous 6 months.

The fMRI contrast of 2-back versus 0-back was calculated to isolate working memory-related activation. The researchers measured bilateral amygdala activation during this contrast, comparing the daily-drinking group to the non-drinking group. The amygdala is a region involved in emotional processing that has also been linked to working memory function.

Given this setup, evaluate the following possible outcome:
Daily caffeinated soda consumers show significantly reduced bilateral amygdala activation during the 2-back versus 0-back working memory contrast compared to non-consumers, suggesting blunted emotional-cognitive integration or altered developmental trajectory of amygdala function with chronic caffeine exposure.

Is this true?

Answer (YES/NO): NO